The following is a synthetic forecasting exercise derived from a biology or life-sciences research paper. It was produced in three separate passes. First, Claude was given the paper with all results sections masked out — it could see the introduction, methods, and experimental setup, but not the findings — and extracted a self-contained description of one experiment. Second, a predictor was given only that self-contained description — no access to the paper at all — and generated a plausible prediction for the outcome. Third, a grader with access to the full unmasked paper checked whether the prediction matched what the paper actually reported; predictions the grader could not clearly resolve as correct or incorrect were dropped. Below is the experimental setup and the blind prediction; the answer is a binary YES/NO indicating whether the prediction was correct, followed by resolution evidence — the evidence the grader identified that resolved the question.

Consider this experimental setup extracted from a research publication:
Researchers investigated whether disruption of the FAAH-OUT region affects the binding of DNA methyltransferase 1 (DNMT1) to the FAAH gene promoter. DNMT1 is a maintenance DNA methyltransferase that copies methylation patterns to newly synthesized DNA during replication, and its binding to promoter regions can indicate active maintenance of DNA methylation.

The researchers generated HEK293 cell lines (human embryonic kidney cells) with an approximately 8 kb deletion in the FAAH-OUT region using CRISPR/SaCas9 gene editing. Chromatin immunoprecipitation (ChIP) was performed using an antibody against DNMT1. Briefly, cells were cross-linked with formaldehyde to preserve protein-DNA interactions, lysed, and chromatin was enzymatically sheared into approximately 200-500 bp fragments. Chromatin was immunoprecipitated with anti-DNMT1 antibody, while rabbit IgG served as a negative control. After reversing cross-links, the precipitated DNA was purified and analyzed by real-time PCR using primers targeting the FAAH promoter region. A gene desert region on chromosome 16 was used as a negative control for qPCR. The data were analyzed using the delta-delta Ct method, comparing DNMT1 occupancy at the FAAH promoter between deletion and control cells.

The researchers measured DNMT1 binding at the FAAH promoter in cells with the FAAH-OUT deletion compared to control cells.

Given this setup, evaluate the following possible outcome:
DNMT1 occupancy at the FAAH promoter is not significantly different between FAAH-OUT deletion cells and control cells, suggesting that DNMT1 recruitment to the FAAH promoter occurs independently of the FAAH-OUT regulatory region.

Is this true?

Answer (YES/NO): NO